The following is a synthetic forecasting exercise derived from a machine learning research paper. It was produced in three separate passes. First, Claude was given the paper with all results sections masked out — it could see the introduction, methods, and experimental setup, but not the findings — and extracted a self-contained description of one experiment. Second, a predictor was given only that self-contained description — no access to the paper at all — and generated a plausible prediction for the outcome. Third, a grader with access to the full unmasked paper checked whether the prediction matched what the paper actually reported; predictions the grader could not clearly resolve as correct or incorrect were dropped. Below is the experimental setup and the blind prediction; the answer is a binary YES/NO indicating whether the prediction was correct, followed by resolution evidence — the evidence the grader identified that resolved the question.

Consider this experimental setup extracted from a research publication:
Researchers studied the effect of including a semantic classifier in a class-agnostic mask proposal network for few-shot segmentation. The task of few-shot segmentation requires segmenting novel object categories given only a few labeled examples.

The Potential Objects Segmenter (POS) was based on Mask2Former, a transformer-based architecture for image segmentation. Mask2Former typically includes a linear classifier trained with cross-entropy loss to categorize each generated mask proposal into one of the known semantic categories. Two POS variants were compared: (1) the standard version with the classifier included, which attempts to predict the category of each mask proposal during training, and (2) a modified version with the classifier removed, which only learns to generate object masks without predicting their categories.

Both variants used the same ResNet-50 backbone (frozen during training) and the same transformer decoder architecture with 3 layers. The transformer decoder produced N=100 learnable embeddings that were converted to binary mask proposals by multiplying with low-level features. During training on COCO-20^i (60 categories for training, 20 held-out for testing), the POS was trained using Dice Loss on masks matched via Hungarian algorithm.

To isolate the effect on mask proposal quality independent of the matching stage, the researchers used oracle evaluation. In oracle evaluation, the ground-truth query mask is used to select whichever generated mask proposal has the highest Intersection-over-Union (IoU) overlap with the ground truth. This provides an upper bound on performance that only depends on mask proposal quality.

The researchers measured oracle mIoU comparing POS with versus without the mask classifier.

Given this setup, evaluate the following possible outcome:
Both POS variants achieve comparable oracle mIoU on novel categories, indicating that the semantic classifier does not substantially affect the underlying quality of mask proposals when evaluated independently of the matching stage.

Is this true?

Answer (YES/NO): NO